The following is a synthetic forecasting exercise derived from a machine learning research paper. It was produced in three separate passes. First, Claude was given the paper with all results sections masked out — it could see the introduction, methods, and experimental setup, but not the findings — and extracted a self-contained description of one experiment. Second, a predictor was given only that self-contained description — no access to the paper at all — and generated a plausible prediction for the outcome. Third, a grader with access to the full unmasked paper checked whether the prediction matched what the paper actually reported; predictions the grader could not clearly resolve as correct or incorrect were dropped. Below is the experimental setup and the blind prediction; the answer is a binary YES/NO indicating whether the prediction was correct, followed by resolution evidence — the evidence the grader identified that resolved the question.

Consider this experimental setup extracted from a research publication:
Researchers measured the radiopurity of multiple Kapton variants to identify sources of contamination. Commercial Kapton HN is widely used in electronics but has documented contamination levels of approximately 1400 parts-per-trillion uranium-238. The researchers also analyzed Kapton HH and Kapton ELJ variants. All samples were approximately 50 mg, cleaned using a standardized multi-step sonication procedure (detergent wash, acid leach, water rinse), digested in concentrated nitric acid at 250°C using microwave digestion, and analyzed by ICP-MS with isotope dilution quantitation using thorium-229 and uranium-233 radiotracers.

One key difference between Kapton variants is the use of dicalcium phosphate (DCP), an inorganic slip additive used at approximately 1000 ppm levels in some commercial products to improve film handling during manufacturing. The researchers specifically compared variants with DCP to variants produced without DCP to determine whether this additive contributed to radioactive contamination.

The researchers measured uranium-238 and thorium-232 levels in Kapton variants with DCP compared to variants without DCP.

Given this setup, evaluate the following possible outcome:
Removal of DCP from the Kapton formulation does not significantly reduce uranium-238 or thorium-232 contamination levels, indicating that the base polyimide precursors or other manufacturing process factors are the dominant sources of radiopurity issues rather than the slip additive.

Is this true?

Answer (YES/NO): NO